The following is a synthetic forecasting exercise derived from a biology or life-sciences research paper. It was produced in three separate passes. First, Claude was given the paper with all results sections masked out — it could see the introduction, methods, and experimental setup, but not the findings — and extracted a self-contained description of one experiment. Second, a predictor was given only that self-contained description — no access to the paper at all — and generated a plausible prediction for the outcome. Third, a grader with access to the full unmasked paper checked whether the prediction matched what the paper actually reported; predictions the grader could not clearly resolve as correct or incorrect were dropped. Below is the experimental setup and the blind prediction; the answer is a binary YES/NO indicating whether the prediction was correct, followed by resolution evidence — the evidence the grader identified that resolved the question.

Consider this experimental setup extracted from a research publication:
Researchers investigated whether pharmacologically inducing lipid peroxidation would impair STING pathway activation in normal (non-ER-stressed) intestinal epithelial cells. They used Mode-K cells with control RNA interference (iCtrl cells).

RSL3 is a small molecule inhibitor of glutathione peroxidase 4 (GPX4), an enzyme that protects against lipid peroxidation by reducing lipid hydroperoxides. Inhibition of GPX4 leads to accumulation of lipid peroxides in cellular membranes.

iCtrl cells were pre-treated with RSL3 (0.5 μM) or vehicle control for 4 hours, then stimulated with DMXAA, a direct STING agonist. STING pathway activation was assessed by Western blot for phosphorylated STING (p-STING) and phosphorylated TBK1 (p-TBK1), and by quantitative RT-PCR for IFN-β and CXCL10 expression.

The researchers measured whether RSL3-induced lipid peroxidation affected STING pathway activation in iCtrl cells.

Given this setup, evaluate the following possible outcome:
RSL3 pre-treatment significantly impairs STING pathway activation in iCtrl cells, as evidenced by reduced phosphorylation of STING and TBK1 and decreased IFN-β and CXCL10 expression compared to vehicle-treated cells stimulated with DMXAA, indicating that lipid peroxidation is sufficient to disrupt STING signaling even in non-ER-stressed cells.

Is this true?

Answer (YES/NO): YES